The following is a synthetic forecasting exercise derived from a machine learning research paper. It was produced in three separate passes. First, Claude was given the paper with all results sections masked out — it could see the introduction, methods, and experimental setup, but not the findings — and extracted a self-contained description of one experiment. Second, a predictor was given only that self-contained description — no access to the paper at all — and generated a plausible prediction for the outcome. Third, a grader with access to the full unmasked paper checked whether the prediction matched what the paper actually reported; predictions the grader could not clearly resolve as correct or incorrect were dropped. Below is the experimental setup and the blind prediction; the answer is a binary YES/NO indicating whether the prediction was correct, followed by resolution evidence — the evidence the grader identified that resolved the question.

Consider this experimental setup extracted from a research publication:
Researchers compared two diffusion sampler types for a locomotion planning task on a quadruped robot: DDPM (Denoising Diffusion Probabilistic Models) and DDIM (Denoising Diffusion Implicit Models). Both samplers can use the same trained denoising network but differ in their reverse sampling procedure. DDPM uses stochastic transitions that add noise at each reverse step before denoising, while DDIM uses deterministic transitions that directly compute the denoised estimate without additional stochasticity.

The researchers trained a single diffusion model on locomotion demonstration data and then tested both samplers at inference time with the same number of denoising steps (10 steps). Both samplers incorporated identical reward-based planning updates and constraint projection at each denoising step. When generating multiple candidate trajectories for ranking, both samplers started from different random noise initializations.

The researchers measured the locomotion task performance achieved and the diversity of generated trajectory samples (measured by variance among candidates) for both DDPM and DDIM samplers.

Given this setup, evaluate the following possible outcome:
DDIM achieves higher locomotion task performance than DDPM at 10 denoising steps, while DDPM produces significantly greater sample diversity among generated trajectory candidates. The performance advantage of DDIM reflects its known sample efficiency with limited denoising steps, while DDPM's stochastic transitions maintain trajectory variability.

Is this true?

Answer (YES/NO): NO